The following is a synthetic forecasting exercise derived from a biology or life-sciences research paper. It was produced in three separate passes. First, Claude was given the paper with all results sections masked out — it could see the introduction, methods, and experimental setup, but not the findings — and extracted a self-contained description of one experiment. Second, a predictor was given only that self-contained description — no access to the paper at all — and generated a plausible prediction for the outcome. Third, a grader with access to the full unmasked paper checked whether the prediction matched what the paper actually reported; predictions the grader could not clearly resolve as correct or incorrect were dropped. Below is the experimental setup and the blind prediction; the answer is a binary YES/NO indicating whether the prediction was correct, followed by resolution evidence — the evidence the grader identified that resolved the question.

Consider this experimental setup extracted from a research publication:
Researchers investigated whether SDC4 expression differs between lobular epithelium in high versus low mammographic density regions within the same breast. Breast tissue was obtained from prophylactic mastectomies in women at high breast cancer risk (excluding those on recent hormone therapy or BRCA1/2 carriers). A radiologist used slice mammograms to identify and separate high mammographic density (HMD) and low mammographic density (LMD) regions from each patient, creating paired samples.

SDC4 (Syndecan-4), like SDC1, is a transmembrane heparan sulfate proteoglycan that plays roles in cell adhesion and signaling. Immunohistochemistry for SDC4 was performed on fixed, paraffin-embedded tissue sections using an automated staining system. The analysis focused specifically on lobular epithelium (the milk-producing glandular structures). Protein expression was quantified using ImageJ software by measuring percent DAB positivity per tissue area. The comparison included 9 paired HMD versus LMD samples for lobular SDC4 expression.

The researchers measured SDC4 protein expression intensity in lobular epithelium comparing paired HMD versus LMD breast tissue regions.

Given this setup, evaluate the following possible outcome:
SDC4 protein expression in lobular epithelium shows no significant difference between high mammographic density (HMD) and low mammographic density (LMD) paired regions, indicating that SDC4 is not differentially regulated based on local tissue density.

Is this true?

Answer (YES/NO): YES